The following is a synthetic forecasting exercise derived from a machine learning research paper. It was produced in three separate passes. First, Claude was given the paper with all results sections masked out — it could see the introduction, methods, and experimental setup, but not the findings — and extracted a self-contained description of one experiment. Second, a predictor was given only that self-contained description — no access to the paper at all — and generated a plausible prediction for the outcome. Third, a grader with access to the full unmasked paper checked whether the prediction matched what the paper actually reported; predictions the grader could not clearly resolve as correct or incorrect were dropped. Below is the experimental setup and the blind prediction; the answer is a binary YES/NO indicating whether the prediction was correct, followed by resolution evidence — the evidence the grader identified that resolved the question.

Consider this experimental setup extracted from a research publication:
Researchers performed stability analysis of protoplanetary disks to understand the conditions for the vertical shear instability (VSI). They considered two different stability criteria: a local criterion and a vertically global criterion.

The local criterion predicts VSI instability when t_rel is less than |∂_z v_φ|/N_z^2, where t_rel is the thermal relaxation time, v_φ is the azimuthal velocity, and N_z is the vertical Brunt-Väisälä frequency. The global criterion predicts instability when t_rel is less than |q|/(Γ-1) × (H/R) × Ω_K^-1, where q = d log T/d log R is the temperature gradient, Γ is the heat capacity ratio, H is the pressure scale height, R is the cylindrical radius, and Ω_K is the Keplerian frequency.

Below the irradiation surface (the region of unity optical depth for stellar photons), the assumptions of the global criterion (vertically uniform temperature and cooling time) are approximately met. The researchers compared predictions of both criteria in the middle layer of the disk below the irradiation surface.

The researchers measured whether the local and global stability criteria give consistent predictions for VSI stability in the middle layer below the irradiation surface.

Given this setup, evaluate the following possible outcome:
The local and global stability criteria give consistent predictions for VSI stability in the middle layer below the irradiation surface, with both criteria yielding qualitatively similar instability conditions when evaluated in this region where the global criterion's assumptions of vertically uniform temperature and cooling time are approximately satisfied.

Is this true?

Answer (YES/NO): YES